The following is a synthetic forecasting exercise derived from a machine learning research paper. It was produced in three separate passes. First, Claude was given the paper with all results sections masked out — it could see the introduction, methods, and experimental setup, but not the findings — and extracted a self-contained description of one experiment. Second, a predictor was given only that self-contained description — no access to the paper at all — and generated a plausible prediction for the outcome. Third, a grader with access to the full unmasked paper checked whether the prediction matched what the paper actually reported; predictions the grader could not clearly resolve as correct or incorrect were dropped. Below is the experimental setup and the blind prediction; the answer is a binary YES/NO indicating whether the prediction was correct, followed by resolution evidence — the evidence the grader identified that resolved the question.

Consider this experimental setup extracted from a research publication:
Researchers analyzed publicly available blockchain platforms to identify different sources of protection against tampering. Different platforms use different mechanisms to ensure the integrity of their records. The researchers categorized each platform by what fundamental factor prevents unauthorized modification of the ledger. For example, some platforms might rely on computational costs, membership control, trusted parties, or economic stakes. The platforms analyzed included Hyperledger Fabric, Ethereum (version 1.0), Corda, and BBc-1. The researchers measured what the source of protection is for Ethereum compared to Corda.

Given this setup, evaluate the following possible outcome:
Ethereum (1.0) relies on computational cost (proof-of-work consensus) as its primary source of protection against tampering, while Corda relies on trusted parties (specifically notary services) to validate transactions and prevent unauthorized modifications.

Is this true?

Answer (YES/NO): NO